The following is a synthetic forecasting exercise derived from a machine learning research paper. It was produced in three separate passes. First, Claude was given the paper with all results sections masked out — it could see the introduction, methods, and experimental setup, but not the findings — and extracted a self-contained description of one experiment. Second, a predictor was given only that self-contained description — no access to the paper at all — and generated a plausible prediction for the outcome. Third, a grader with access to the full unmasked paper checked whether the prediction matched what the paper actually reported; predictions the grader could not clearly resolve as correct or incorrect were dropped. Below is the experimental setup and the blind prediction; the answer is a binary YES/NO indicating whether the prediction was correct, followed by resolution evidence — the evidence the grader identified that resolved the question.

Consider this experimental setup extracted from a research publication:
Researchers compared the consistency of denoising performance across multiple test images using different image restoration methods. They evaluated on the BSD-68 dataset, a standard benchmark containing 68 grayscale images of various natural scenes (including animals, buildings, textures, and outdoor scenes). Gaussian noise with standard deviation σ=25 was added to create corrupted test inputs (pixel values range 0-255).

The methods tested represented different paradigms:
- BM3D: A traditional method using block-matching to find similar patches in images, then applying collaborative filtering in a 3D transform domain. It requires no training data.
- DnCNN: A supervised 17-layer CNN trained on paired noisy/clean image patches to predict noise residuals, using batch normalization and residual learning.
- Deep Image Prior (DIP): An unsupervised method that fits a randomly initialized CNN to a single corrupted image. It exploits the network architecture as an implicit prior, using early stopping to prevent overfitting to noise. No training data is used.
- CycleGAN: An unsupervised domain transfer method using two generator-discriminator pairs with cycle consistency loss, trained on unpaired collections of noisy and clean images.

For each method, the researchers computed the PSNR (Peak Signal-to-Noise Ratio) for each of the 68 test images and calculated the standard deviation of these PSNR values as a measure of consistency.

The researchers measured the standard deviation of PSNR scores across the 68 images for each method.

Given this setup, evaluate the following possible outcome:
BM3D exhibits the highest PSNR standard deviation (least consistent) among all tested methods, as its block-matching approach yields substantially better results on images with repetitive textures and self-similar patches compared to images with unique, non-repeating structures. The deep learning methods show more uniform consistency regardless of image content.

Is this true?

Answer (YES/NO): NO